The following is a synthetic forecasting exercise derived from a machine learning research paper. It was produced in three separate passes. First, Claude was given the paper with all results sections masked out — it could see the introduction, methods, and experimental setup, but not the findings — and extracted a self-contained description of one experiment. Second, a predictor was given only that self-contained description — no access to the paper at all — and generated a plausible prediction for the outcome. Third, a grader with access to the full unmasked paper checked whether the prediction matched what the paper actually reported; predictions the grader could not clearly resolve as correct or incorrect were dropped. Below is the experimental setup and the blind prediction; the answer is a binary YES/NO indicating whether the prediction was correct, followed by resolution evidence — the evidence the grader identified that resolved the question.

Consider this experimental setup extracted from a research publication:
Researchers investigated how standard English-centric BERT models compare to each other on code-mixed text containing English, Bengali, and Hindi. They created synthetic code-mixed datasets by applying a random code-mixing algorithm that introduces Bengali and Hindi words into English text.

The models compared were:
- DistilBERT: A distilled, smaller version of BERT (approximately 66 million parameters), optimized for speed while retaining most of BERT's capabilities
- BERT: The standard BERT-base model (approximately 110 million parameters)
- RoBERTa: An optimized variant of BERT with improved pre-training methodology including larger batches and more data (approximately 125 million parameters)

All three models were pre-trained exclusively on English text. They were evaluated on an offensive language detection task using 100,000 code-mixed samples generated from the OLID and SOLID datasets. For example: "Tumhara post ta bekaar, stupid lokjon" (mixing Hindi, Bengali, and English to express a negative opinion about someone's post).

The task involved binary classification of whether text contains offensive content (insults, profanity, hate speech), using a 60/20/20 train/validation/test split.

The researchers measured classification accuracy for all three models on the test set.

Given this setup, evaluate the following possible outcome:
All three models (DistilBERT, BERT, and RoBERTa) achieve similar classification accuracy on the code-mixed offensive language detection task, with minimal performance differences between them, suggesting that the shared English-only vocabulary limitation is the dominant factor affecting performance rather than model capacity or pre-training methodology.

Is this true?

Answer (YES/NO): NO